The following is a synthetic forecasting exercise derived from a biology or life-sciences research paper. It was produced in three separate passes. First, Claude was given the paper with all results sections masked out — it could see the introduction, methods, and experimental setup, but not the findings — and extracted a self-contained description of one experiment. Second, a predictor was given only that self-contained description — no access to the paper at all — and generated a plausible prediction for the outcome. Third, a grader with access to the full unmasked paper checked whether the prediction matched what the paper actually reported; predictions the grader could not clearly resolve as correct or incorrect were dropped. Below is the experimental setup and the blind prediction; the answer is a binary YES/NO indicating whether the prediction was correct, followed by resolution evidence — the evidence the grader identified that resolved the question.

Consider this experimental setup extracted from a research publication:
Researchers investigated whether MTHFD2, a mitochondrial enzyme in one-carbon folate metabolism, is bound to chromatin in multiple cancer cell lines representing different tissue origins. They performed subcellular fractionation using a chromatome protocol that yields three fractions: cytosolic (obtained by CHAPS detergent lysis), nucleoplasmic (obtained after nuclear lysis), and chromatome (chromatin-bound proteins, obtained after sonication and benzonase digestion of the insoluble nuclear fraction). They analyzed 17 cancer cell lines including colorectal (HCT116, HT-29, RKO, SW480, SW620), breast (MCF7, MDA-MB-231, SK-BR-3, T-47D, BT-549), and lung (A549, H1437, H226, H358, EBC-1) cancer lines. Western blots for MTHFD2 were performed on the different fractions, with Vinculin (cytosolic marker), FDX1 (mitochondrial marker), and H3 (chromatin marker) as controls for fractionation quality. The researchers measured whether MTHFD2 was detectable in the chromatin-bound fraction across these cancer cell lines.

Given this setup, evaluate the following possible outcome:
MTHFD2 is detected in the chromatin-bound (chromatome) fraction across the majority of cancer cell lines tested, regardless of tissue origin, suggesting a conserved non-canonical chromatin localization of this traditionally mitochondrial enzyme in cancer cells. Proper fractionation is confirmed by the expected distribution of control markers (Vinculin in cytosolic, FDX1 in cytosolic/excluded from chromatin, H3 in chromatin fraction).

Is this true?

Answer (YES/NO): YES